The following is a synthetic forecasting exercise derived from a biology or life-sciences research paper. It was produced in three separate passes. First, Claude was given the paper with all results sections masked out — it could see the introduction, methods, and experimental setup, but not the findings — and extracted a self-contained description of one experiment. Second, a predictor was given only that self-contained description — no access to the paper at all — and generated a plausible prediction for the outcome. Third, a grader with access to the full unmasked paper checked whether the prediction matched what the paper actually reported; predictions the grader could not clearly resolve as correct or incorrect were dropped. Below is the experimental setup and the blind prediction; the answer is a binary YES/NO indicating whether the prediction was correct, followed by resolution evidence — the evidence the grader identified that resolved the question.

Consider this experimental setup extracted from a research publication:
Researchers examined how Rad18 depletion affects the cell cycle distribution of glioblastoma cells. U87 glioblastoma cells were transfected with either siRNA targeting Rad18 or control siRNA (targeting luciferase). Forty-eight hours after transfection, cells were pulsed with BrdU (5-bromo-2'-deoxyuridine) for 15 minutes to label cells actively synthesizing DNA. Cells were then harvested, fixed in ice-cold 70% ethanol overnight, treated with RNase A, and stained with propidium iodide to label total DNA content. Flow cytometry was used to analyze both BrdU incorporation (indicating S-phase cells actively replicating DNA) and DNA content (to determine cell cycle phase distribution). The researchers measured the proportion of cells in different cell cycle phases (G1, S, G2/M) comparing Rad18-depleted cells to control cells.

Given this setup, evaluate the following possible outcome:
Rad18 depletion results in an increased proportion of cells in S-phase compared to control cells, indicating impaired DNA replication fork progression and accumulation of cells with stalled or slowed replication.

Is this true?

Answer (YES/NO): NO